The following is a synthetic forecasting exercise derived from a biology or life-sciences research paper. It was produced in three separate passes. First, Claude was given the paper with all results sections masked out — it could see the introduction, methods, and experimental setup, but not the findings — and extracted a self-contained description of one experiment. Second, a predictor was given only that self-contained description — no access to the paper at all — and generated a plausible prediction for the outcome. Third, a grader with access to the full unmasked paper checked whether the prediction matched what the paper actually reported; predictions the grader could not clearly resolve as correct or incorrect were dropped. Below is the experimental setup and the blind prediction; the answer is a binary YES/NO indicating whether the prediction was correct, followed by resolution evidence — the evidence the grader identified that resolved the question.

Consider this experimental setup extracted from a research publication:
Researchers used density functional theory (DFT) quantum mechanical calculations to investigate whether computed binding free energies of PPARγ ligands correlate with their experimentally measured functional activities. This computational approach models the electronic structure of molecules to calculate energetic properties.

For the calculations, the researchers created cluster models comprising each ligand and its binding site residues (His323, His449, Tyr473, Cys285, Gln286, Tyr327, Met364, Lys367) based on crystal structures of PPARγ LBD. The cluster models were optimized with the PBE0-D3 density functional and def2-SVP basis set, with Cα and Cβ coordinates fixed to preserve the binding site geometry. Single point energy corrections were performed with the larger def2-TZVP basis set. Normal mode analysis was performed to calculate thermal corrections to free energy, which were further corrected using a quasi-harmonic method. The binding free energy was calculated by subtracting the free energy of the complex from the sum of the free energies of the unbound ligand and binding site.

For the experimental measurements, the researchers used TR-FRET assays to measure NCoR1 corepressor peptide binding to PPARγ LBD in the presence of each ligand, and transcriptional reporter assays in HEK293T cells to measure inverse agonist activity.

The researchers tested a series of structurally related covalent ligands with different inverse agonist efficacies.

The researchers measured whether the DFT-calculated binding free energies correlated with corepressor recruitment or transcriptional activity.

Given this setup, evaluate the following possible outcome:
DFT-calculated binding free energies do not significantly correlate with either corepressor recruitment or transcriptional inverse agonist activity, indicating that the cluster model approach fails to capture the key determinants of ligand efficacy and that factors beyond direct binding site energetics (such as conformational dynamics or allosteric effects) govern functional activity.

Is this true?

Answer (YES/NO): YES